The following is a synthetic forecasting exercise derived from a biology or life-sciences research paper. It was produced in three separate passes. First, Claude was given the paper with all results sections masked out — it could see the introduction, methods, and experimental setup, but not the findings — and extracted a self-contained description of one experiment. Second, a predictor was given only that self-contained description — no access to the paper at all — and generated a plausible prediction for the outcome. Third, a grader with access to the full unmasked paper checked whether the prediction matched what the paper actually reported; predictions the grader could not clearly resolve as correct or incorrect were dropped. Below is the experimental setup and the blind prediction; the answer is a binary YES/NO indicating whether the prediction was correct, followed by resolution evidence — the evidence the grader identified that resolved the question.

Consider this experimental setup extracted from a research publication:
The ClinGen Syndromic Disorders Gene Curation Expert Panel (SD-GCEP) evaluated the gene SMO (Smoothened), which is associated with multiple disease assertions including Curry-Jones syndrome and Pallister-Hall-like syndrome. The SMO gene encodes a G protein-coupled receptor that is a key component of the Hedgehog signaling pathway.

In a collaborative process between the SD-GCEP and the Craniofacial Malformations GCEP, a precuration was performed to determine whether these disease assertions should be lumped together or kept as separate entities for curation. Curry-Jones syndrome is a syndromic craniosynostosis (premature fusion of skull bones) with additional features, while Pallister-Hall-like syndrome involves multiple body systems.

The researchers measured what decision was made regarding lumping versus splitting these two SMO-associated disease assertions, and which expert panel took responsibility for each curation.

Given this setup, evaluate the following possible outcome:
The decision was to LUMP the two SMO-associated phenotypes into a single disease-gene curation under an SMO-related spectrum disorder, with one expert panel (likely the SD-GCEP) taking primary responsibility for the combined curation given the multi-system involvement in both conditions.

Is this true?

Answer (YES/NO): NO